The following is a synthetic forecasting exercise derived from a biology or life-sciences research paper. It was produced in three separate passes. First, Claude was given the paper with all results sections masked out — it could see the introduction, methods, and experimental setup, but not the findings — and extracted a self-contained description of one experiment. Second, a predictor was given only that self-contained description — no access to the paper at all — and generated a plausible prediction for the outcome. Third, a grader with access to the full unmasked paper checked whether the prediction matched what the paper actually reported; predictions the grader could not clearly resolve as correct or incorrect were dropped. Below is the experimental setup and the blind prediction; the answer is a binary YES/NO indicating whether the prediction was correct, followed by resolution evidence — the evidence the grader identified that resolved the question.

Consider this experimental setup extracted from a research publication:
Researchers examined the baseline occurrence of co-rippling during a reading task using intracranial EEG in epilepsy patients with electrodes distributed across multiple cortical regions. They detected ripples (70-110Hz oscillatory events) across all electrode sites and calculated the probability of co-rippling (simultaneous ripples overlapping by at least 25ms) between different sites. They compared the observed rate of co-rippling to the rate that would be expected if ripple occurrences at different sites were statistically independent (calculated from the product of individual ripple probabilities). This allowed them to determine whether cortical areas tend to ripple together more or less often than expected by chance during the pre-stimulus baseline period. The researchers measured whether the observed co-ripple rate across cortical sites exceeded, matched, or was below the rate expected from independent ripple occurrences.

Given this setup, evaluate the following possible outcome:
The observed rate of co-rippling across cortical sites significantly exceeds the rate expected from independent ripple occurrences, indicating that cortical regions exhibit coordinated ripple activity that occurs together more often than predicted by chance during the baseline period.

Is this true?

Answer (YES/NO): YES